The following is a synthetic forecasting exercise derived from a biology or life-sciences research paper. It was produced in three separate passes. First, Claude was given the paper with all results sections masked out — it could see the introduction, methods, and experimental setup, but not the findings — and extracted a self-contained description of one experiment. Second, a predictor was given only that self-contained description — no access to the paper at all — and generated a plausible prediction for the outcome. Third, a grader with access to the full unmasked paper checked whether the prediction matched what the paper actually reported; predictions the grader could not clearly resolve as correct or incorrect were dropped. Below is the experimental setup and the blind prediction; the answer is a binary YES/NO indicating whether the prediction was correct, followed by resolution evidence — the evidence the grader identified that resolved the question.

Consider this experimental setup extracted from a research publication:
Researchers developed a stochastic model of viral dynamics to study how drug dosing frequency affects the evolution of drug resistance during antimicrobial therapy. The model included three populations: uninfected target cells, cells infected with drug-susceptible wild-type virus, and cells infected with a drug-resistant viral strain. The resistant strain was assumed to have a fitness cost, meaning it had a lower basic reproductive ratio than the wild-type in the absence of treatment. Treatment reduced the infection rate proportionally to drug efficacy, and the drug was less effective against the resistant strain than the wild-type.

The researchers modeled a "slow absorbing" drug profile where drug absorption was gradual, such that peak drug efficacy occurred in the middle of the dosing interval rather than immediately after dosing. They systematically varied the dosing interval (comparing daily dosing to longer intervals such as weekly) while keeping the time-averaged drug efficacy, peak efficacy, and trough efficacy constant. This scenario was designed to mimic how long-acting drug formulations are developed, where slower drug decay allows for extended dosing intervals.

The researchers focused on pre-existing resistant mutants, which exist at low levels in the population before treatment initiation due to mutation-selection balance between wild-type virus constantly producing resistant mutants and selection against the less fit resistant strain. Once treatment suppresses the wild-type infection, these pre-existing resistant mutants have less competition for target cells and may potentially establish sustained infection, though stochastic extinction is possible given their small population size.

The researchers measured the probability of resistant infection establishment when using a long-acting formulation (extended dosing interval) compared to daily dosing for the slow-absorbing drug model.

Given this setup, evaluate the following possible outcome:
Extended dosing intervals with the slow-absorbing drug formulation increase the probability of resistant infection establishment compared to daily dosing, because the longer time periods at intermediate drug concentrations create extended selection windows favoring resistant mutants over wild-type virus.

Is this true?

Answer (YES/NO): NO